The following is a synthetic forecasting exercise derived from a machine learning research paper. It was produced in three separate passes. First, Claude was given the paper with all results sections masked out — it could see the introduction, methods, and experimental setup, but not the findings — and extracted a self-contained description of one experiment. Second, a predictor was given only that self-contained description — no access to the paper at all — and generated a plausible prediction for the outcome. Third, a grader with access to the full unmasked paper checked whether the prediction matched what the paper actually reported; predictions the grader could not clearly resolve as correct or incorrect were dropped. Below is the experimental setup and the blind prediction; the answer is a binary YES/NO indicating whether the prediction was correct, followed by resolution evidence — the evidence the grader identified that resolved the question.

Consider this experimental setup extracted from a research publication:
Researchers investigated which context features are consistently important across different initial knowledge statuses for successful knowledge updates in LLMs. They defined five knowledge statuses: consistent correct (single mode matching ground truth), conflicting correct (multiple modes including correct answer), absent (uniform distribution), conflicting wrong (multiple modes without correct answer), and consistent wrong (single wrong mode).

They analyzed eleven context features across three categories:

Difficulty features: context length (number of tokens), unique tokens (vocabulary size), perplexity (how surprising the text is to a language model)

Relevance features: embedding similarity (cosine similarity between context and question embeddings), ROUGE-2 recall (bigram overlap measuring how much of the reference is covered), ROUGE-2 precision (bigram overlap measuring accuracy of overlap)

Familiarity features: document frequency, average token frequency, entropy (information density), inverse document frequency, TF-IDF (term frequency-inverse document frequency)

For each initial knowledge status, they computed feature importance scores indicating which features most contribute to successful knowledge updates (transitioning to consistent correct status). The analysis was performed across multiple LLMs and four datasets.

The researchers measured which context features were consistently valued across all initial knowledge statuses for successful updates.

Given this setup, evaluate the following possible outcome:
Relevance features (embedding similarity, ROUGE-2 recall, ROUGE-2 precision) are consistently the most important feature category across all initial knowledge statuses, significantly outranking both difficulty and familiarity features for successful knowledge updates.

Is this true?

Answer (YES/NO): NO